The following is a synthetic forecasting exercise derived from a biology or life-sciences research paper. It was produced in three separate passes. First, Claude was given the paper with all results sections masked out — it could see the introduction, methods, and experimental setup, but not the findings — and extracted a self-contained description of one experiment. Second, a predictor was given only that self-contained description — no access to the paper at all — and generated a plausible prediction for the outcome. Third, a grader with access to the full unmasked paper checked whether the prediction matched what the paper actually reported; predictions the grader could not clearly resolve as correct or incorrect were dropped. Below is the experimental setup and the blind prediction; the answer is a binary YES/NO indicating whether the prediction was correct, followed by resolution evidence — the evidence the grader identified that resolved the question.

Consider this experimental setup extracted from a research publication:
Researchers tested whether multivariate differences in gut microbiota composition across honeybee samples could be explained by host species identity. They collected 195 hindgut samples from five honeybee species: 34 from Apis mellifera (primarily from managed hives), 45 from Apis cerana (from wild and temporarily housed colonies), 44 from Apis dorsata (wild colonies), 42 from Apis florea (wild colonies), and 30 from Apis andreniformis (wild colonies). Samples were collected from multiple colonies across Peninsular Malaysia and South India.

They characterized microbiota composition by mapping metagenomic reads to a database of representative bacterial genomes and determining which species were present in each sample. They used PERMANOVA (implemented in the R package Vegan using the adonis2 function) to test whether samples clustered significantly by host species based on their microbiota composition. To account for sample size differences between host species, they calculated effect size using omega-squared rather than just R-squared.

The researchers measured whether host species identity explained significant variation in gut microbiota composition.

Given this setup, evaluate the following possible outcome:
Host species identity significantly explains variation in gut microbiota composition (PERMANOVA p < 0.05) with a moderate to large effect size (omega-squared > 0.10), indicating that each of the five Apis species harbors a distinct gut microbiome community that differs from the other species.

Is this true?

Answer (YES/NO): NO